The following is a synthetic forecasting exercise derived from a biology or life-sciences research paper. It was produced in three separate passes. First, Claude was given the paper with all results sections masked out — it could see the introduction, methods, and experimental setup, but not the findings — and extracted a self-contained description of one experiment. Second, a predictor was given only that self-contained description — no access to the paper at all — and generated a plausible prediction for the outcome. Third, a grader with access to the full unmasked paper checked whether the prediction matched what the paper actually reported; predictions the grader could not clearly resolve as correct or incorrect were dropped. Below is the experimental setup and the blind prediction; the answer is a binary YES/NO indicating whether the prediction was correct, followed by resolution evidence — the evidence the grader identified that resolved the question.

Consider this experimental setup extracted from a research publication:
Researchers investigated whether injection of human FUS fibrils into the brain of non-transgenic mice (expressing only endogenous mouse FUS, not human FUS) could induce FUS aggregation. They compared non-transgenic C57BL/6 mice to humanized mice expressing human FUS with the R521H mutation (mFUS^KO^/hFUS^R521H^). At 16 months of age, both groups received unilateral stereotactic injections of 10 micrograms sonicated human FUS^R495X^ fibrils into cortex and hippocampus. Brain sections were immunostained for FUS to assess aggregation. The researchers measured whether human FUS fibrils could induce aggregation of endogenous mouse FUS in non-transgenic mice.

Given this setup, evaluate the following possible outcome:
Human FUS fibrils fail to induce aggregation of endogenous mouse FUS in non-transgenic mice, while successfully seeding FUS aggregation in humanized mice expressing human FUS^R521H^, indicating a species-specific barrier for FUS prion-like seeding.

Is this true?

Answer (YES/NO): YES